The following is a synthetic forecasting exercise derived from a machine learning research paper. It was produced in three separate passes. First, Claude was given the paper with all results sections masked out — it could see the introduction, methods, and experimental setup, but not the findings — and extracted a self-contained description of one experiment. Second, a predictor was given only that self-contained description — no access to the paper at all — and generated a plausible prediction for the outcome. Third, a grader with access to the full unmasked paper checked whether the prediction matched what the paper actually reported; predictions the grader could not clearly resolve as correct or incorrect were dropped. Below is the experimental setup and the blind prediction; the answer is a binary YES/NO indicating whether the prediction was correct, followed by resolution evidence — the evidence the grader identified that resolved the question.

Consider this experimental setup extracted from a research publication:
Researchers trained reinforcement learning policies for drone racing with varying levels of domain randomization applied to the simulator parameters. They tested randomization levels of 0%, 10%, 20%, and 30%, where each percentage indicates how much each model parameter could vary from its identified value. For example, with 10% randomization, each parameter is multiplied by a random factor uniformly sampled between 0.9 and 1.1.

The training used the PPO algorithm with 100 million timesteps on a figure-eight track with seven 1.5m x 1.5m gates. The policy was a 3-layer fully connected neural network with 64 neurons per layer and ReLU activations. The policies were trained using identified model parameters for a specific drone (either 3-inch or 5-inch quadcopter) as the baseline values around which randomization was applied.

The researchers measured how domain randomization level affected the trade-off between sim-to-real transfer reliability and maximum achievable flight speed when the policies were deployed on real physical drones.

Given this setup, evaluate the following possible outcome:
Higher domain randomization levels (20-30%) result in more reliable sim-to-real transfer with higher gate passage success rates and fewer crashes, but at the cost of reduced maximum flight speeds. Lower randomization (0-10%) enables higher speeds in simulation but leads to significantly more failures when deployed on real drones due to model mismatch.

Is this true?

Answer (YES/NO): NO